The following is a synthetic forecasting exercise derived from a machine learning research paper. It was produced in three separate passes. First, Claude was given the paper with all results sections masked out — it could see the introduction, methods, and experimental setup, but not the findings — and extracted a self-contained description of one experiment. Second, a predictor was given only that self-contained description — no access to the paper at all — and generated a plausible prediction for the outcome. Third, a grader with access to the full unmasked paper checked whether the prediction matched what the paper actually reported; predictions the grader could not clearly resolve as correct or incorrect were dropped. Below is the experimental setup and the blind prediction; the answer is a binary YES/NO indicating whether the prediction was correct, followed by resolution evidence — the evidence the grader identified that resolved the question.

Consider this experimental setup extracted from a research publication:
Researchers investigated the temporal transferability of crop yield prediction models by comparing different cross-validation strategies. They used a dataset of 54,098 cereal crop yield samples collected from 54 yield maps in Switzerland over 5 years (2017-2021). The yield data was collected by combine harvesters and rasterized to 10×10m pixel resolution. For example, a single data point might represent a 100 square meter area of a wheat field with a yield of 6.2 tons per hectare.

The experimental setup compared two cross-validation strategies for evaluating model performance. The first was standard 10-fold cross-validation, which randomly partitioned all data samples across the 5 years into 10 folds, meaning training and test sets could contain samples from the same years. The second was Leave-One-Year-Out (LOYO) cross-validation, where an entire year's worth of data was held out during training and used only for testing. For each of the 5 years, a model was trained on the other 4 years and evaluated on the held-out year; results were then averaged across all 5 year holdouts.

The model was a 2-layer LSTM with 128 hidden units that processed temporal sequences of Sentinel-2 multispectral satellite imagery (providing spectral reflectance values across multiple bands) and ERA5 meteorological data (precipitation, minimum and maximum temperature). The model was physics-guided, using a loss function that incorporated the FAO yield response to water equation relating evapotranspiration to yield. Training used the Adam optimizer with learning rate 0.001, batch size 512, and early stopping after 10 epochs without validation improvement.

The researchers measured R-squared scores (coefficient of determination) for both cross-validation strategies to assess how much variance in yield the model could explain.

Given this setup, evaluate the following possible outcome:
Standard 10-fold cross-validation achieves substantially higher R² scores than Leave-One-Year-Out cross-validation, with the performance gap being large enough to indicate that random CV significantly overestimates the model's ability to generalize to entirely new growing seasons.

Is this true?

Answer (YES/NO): YES